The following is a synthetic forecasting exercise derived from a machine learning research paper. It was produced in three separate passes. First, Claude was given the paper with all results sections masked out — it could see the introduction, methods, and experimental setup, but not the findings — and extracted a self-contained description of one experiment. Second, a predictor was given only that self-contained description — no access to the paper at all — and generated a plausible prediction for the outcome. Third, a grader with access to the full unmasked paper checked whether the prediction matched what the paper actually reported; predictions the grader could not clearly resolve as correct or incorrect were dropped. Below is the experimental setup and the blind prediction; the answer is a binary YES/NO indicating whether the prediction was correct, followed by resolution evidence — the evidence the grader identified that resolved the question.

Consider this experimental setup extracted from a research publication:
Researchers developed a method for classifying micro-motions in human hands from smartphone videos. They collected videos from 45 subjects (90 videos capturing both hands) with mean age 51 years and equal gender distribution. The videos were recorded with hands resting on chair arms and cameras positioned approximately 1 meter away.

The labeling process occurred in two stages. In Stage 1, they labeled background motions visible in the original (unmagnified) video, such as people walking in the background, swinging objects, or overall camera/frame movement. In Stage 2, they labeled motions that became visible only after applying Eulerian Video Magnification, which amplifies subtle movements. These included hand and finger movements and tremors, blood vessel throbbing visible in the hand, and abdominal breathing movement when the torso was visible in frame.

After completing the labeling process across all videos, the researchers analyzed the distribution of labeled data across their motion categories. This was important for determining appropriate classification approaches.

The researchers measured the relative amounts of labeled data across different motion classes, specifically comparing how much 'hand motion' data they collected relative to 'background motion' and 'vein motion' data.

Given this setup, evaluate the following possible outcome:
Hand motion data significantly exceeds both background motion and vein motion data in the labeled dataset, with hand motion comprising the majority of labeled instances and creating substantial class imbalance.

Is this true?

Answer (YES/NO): YES